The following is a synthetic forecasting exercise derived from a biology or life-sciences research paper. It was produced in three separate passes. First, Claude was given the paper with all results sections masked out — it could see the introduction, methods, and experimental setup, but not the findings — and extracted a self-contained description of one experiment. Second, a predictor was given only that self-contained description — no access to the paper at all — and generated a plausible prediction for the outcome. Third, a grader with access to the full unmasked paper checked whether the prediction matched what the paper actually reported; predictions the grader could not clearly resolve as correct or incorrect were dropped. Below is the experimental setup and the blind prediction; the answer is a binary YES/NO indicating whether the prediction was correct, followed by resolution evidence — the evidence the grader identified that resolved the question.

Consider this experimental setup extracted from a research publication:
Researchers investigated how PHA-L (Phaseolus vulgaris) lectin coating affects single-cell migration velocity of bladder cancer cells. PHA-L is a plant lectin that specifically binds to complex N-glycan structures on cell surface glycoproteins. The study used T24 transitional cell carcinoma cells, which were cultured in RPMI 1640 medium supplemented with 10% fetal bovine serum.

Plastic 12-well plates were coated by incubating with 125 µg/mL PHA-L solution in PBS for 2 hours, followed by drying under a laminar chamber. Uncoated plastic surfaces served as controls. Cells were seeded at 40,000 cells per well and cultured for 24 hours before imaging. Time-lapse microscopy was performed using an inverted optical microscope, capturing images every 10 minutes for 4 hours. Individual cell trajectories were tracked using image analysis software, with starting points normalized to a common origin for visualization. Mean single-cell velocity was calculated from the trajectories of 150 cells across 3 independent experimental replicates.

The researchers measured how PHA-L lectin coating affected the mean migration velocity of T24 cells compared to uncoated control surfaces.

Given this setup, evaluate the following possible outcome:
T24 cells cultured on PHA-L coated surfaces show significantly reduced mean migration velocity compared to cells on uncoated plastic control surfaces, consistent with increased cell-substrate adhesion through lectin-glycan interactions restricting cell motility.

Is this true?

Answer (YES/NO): NO